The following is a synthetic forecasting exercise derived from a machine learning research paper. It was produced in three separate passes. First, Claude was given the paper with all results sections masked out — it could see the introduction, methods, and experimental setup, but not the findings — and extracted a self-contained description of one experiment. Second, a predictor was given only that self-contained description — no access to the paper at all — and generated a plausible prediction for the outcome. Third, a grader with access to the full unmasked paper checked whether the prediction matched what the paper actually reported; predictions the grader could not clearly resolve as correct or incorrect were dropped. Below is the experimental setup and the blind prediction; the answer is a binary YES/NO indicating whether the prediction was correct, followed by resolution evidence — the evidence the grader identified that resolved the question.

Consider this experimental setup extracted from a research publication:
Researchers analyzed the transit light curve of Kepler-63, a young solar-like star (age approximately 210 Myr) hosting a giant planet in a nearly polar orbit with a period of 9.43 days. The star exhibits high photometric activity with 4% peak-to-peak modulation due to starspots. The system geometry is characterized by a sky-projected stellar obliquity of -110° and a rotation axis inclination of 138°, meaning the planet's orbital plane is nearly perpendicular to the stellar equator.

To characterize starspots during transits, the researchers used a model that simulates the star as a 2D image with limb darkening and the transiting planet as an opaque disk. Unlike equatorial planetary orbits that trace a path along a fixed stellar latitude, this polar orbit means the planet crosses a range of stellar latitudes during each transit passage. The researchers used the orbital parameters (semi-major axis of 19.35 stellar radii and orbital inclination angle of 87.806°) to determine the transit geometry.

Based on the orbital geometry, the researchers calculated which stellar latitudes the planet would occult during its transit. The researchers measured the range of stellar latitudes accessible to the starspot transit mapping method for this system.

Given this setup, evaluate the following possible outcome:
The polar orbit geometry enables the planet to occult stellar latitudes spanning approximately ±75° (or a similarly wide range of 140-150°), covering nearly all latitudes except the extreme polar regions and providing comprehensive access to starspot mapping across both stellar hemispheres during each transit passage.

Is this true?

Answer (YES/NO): NO